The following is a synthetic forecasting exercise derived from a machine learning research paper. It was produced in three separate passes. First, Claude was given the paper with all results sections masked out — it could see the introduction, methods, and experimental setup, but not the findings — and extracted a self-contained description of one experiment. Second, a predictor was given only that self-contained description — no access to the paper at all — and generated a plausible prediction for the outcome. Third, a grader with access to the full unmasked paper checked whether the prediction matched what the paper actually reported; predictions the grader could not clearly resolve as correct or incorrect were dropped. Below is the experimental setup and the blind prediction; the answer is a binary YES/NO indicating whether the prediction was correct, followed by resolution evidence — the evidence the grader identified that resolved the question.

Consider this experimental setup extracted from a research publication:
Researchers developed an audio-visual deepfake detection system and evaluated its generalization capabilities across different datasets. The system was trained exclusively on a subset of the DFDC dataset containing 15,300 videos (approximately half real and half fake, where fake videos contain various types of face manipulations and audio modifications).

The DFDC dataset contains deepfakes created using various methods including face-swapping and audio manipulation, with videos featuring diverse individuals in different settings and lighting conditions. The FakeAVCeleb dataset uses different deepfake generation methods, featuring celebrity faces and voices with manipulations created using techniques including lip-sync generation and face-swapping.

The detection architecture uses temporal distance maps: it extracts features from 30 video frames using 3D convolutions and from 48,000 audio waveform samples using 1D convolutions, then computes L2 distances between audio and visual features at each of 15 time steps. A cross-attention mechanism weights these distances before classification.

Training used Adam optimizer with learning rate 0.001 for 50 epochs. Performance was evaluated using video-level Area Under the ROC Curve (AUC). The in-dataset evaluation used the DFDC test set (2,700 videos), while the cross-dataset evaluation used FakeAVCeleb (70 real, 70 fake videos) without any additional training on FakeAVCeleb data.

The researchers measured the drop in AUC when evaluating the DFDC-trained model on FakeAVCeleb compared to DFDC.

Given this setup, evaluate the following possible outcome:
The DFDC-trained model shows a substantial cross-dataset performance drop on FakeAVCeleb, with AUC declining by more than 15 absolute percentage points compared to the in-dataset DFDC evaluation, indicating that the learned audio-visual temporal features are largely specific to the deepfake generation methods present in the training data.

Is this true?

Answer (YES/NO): NO